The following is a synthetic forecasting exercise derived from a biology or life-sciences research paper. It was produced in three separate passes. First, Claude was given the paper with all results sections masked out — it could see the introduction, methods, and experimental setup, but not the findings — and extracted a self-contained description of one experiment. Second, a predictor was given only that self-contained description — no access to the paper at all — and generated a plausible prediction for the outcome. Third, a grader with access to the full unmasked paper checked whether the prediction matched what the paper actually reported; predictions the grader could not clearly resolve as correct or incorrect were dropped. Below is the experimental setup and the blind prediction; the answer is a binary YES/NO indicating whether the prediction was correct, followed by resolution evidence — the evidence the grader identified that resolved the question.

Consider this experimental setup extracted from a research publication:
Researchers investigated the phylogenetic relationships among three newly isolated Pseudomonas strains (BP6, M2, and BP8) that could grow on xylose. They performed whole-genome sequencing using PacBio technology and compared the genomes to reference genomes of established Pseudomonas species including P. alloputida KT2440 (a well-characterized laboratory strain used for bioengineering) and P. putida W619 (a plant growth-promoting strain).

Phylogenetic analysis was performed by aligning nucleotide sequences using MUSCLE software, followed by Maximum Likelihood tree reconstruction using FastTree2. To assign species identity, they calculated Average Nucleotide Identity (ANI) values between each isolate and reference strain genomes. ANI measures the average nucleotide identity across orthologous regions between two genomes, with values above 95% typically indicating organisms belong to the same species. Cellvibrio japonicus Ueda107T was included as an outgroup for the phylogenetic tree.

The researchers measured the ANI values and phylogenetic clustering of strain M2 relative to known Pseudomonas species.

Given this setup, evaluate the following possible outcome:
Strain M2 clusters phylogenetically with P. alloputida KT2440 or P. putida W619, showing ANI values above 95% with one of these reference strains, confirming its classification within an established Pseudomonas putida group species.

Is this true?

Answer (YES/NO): YES